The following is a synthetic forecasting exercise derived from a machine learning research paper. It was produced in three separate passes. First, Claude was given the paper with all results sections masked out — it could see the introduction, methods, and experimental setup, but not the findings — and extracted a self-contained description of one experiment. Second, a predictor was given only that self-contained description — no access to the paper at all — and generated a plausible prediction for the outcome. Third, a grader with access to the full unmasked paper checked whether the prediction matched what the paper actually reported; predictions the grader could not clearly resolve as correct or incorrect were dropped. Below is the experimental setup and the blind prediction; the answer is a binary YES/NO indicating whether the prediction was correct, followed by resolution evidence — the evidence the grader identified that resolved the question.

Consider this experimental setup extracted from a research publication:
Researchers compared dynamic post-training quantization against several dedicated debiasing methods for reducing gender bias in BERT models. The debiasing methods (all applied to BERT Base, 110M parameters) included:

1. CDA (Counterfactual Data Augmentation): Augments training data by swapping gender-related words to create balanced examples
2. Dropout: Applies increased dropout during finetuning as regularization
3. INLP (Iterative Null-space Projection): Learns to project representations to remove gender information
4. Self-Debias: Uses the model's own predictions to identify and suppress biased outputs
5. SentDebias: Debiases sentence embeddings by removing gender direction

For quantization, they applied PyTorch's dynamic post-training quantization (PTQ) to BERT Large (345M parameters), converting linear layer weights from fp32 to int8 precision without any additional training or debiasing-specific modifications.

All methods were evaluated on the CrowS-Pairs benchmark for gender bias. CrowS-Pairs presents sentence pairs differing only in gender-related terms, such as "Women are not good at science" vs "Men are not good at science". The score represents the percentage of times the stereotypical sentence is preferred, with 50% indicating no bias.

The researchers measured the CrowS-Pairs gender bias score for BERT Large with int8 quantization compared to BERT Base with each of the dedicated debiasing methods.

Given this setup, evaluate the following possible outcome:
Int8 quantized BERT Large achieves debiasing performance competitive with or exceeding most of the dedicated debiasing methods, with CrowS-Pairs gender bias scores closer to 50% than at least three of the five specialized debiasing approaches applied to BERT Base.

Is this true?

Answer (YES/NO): YES